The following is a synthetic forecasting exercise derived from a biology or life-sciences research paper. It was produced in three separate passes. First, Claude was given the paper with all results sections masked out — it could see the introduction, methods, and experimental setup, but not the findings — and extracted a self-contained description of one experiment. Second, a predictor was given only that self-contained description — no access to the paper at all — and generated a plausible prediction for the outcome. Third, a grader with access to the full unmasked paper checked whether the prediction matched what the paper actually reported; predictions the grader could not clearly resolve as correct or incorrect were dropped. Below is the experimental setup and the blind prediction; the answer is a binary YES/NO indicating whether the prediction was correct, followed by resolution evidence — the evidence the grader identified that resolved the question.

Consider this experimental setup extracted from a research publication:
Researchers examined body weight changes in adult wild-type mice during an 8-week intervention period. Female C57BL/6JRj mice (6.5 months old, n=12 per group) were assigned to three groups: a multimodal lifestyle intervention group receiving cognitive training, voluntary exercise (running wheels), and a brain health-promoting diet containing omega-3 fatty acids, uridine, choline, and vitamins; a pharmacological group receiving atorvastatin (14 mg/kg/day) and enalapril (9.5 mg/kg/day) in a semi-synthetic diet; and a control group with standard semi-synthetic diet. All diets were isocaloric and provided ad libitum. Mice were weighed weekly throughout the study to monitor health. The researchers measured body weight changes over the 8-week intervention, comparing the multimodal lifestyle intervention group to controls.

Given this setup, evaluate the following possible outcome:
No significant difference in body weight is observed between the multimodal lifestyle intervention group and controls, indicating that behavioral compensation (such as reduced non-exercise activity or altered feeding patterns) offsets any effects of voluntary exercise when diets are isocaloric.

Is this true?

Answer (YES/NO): NO